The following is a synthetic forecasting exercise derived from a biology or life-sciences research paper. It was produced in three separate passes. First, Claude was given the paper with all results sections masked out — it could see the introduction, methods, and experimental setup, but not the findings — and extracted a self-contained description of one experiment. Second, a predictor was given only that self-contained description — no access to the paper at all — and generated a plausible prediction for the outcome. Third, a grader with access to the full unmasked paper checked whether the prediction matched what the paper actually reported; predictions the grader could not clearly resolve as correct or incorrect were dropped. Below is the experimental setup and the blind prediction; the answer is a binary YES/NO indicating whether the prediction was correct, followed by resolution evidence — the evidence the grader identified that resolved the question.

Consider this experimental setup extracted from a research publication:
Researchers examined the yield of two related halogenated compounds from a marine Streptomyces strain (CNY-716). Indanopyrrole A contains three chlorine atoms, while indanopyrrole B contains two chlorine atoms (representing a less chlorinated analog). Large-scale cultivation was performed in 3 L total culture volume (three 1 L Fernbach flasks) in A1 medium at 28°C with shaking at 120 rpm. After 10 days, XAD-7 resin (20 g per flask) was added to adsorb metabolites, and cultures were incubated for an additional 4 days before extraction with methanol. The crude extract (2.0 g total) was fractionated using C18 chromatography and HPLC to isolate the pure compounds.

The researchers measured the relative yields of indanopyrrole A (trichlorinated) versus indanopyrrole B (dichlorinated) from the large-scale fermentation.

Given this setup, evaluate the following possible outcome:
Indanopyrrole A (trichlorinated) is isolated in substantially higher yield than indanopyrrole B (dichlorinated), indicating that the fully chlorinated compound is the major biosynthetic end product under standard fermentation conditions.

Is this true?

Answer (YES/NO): YES